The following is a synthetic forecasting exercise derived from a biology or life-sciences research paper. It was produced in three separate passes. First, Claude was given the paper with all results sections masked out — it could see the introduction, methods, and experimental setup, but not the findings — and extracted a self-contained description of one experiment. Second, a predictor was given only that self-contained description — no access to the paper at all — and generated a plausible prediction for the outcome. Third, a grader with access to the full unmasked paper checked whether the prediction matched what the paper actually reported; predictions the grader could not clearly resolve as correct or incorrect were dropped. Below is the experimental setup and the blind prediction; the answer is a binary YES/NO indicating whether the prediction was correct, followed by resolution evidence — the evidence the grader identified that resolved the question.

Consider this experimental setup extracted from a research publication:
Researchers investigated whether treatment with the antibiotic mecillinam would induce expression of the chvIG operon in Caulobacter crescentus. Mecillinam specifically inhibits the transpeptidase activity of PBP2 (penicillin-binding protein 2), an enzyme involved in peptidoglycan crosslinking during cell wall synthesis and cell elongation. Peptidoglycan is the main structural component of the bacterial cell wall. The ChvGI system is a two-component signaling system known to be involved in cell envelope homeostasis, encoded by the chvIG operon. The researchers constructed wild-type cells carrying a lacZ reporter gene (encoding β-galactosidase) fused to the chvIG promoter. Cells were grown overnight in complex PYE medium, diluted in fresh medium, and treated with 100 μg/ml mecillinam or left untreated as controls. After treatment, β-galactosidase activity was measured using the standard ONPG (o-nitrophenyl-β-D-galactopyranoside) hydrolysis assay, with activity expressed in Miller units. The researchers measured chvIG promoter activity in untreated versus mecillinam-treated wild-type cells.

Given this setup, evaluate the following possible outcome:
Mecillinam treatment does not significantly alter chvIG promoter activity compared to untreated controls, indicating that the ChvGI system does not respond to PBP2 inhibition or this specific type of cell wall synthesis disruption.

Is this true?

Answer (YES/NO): NO